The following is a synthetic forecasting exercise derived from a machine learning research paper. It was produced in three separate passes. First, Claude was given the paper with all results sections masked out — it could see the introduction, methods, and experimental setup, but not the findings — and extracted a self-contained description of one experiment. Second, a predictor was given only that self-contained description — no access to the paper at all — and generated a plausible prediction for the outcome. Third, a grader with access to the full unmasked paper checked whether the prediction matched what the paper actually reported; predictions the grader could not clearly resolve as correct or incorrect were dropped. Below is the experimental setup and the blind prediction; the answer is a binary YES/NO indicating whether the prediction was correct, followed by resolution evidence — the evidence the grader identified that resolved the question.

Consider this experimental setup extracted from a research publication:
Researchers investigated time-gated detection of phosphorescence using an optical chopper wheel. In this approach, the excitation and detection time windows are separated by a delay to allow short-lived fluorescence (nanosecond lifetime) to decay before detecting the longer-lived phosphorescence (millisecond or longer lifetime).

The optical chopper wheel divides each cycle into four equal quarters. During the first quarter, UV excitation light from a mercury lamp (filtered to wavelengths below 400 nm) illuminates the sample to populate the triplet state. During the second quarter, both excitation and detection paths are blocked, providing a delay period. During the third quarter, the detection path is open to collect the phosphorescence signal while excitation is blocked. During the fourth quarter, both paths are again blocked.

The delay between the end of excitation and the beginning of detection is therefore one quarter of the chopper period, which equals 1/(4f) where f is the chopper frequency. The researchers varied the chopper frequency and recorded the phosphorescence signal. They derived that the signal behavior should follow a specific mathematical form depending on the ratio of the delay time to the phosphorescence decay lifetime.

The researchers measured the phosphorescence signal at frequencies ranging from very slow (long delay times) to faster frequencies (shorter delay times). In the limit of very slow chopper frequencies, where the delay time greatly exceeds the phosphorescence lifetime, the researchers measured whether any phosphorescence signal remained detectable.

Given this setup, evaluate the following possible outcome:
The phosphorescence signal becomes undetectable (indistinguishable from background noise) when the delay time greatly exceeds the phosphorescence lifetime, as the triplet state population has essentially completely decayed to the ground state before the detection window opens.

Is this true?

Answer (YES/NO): NO